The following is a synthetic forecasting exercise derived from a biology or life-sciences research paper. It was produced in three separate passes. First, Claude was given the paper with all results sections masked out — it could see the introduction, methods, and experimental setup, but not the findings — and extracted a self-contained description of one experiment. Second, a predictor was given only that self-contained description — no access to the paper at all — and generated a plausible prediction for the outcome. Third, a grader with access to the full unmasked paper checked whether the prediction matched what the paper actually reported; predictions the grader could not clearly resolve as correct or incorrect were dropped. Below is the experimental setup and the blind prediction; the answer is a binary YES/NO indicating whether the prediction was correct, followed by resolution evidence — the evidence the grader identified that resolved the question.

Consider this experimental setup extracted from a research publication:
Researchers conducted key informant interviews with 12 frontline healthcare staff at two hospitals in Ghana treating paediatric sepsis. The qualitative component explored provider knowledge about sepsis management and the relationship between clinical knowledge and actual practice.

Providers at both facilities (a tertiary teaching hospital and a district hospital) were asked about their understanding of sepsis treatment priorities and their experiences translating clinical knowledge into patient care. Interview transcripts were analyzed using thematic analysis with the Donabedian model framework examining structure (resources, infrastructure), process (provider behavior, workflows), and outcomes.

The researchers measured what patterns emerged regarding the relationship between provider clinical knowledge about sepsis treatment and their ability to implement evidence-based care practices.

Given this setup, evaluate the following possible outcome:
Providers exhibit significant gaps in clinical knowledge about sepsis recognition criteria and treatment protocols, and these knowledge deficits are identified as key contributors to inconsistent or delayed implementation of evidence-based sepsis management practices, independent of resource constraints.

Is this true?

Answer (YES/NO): NO